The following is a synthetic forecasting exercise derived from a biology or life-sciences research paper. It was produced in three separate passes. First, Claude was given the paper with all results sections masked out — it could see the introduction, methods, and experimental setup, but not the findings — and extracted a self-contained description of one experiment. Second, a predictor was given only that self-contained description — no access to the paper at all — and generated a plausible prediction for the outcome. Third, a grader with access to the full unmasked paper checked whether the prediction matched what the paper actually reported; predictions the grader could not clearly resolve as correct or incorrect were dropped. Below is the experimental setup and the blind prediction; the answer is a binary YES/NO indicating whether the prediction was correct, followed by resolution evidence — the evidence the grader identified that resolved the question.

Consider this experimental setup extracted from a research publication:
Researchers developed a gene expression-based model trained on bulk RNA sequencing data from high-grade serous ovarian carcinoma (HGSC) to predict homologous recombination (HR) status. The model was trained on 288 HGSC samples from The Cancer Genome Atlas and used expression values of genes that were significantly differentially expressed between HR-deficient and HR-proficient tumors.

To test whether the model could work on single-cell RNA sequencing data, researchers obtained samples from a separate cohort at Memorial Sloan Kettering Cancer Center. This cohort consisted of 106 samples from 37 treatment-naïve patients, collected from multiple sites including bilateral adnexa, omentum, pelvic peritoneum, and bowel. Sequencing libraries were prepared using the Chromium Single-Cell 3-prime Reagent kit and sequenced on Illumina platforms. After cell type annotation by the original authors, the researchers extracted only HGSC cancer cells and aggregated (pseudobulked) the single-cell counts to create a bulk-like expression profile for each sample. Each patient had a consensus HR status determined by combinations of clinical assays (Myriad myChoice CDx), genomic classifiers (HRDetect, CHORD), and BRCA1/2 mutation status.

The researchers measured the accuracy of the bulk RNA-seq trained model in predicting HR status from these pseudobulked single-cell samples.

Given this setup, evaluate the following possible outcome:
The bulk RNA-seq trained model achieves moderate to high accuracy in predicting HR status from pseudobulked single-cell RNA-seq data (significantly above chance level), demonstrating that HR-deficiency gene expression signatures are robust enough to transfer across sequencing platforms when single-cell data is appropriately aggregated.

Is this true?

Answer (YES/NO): YES